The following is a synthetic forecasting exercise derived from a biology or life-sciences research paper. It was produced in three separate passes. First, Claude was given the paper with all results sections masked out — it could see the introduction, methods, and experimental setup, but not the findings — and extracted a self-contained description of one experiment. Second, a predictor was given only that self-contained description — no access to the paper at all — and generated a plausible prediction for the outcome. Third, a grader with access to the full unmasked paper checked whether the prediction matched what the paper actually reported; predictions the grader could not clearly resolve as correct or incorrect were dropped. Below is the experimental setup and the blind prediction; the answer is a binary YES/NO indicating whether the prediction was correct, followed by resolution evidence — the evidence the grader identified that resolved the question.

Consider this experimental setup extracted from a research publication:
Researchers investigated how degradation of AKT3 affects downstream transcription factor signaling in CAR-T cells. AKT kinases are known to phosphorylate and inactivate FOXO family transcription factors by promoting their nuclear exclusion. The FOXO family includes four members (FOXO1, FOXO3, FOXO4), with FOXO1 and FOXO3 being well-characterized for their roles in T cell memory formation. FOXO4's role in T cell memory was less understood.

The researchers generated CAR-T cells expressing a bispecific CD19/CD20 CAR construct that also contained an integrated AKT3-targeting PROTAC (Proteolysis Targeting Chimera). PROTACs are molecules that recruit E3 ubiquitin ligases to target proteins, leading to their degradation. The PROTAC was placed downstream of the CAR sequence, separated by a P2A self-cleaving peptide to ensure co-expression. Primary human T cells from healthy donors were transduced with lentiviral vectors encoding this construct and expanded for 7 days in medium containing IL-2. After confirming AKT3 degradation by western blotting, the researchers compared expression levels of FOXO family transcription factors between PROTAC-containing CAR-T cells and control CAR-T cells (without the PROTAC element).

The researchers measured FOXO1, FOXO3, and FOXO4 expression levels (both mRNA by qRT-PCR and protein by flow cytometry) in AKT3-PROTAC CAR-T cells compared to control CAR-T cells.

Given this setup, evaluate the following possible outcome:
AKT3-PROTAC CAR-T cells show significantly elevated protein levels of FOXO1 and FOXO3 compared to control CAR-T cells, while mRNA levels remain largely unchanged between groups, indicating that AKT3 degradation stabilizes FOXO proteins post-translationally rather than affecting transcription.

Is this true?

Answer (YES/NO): NO